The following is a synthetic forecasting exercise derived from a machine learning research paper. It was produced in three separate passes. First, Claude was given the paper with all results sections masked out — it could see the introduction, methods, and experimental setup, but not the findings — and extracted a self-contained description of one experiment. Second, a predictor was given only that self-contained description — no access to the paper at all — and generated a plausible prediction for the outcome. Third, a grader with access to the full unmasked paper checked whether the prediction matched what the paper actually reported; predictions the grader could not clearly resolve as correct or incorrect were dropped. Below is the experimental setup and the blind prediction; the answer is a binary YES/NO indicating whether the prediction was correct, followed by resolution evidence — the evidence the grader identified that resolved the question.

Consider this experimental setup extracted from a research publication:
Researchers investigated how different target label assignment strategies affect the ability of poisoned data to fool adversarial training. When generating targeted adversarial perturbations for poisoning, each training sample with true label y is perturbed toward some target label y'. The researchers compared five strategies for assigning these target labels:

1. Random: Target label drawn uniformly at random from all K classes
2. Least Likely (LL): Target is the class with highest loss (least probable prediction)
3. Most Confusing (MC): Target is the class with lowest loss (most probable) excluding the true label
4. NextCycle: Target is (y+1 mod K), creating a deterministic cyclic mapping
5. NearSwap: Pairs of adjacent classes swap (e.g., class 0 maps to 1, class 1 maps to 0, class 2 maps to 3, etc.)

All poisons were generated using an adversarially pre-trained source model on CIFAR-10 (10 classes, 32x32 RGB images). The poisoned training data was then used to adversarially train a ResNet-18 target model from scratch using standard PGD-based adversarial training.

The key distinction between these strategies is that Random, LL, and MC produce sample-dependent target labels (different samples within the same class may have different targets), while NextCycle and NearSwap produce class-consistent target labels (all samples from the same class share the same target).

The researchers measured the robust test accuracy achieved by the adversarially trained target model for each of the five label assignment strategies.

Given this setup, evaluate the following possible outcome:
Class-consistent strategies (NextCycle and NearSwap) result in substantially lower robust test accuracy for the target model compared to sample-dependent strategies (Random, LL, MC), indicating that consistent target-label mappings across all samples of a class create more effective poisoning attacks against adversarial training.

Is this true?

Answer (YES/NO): YES